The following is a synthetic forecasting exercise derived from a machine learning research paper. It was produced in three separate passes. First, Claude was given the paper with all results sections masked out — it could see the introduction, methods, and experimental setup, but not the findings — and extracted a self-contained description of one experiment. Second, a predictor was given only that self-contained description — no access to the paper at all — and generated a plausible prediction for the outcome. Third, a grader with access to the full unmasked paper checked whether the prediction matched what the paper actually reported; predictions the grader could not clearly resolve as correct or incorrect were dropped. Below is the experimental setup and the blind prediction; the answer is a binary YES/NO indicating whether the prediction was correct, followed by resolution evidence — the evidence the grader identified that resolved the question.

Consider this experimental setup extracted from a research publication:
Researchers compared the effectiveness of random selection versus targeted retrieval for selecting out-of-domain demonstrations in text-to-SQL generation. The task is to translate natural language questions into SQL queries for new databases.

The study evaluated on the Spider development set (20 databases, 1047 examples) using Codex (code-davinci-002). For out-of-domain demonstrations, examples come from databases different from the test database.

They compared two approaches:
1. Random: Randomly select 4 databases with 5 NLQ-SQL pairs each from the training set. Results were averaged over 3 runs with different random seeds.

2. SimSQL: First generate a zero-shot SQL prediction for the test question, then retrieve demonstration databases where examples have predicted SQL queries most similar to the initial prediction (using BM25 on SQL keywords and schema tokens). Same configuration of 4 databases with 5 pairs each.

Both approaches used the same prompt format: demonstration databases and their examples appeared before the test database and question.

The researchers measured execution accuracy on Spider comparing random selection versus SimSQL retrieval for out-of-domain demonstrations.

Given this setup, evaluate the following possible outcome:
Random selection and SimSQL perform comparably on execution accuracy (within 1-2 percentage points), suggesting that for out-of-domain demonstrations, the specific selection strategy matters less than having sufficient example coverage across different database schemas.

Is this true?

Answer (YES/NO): NO